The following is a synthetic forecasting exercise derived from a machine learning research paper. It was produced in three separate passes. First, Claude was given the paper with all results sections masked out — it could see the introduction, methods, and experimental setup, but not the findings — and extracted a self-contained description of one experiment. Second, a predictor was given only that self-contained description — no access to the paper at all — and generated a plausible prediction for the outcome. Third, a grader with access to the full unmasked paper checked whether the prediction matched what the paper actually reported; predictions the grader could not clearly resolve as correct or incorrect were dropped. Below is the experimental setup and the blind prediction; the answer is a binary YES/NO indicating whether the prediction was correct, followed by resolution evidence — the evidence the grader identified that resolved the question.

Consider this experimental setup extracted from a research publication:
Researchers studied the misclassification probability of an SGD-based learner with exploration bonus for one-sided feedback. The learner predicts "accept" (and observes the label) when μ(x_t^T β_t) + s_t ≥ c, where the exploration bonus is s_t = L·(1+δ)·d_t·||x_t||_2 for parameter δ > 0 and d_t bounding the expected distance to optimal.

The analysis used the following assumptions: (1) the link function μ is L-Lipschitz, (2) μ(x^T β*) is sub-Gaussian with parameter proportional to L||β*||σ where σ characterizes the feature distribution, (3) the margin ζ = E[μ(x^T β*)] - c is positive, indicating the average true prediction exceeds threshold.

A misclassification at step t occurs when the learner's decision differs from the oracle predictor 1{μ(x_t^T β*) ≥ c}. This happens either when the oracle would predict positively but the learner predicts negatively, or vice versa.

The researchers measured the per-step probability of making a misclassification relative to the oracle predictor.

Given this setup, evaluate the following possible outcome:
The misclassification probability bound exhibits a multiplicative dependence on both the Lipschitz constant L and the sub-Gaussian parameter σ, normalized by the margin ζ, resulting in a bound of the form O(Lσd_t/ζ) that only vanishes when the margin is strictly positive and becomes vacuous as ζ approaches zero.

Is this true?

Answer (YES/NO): NO